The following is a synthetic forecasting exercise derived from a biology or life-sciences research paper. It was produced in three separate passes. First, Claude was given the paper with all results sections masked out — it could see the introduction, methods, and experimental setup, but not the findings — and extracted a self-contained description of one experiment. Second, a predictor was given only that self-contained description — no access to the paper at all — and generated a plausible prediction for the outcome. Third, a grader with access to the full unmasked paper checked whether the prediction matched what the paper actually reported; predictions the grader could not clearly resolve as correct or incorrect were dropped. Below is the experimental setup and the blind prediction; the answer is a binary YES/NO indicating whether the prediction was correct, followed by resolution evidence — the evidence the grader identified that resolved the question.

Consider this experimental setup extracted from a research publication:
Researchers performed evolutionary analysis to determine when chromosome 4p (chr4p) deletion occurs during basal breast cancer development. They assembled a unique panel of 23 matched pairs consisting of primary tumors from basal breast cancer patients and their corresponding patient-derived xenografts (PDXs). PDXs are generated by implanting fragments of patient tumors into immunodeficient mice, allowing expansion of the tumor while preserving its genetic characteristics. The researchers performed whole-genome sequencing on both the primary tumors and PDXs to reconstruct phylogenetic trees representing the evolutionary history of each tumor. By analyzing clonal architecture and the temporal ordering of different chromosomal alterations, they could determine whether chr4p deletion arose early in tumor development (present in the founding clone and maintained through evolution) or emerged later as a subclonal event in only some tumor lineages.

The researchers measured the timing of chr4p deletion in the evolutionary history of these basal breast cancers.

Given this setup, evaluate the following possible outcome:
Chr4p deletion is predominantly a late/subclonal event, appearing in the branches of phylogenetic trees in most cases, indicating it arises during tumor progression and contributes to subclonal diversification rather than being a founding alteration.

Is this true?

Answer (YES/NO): NO